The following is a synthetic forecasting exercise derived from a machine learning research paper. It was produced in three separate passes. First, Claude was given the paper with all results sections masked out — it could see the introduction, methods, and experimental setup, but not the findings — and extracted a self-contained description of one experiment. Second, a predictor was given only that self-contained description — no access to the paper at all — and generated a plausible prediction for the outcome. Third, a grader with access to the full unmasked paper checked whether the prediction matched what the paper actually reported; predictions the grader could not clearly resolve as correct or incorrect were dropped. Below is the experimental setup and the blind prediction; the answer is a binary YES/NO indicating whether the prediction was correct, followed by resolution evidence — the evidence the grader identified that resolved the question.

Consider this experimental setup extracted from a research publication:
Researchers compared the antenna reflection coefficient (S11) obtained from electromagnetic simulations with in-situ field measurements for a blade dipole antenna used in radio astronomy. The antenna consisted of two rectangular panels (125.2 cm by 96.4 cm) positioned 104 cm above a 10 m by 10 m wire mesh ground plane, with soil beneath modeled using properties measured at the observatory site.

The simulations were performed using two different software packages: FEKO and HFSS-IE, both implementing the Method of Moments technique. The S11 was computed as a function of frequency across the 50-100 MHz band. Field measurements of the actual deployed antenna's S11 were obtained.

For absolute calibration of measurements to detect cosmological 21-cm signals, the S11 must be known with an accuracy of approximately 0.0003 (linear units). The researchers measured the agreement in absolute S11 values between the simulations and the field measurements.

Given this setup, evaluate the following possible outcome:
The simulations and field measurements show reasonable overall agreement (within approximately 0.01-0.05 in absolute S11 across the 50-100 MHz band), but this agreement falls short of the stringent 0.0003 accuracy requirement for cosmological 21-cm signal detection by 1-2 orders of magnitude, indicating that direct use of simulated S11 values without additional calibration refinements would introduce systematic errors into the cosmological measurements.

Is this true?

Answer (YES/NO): YES